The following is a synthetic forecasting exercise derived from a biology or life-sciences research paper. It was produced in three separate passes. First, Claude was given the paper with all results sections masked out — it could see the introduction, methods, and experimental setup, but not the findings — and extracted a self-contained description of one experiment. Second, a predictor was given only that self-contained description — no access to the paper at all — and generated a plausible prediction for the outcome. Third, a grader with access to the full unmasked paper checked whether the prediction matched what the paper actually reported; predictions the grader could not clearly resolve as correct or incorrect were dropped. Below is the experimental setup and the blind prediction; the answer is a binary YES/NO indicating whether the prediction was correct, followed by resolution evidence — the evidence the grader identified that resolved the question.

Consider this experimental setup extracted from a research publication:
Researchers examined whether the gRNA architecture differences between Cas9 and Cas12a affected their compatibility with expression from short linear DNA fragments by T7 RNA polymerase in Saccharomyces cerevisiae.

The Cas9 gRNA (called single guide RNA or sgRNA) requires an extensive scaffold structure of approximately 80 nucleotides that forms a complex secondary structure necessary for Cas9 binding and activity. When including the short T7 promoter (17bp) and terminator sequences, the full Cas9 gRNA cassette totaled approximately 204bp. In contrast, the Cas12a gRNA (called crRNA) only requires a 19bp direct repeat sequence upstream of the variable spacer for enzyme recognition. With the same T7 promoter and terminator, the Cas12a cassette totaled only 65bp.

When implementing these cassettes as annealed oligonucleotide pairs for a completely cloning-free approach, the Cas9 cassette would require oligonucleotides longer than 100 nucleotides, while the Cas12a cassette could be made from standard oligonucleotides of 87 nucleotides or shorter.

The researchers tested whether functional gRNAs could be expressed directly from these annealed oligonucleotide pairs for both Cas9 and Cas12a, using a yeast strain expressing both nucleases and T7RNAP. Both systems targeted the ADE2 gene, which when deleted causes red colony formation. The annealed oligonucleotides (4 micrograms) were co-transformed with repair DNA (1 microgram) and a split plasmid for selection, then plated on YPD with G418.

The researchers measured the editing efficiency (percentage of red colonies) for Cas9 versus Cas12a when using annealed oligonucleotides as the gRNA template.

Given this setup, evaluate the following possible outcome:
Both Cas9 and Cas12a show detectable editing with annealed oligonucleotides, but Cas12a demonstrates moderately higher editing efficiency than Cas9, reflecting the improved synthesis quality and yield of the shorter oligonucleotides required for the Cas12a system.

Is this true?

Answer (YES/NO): NO